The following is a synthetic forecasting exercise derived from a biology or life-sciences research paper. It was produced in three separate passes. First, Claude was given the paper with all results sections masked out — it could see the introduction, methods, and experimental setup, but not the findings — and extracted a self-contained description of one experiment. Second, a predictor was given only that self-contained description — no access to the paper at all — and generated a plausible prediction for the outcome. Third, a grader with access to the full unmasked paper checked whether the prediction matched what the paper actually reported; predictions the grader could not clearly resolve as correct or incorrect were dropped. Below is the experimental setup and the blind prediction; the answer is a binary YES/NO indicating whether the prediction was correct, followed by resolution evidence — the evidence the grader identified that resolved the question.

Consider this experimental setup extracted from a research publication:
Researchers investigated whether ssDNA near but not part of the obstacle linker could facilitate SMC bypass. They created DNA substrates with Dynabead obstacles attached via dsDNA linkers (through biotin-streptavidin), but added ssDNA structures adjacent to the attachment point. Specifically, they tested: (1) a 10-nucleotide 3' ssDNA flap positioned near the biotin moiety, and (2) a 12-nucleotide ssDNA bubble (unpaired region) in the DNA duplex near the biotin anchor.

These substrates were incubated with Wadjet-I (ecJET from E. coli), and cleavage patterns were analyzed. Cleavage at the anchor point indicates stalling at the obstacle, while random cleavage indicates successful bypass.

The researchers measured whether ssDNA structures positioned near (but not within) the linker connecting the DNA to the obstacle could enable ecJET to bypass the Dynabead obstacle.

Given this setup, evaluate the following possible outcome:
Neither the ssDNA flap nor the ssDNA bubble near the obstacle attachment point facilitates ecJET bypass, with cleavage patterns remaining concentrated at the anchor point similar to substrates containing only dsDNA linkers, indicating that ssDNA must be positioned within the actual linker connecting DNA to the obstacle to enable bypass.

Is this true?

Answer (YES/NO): YES